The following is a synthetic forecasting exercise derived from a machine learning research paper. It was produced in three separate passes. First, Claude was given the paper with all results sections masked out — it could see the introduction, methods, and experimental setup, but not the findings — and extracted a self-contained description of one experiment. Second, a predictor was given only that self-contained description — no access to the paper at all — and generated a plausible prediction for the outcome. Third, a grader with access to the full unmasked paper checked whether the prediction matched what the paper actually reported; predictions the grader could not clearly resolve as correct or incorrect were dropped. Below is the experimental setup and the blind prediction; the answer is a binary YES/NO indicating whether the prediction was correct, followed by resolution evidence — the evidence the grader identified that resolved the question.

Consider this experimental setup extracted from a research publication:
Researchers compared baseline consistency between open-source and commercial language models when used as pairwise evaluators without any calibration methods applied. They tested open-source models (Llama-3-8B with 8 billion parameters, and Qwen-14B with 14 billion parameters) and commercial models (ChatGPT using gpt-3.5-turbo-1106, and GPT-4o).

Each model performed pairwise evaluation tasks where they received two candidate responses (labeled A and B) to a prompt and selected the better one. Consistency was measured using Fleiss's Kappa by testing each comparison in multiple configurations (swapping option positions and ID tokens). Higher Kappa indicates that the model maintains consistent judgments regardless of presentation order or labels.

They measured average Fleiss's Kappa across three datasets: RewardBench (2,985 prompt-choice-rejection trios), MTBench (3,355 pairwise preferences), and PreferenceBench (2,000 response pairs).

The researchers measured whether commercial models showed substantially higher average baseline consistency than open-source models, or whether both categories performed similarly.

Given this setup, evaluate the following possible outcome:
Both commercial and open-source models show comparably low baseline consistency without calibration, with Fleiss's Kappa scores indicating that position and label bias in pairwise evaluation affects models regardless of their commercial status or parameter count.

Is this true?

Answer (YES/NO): NO